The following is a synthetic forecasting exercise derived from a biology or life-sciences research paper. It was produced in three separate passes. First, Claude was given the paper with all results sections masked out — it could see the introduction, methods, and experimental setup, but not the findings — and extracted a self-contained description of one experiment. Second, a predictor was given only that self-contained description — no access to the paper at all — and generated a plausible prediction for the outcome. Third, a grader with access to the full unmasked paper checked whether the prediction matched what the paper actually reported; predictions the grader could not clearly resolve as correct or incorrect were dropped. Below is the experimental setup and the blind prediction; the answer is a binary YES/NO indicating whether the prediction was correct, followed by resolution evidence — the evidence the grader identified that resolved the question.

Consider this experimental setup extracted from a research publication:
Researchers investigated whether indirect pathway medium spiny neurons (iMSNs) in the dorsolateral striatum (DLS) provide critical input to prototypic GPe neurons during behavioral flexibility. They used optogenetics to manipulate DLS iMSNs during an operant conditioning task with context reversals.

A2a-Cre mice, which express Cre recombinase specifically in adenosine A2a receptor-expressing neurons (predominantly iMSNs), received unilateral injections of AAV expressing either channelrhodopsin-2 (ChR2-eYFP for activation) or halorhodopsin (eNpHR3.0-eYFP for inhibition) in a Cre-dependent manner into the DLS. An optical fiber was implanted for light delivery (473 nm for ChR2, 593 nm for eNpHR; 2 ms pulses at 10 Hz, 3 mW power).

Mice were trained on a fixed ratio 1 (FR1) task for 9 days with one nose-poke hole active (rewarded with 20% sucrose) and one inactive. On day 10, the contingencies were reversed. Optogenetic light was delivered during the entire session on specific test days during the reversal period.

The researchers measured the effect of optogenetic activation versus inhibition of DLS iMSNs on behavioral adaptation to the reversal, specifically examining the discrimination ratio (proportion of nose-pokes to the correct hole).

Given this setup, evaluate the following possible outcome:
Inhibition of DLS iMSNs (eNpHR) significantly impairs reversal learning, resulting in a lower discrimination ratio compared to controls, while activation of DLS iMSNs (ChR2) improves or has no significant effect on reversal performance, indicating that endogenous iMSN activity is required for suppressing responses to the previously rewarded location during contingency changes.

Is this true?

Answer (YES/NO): NO